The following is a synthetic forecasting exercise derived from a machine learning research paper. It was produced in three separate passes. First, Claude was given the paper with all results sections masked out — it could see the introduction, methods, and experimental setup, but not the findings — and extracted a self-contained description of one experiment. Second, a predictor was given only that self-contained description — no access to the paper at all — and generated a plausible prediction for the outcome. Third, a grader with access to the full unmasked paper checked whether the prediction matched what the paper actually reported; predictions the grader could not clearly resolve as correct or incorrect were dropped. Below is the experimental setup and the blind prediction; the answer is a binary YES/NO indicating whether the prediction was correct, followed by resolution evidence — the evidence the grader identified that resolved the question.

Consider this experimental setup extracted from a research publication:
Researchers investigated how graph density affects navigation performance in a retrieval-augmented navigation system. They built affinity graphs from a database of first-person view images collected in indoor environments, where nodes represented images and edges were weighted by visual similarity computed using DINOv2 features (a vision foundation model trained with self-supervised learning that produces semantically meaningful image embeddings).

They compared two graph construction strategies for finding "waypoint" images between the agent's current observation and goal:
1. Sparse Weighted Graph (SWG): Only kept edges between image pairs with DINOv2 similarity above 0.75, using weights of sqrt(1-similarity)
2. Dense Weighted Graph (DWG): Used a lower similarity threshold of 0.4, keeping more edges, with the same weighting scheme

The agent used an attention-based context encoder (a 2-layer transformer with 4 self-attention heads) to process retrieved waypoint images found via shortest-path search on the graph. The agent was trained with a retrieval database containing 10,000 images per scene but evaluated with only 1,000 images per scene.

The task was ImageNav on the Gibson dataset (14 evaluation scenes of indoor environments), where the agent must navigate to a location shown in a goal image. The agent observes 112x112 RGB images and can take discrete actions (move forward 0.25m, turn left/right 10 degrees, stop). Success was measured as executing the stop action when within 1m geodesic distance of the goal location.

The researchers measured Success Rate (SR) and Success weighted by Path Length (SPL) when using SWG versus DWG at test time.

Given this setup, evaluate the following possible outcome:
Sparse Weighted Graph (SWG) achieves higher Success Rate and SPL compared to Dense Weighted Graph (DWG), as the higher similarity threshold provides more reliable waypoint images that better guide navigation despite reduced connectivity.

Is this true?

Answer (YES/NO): NO